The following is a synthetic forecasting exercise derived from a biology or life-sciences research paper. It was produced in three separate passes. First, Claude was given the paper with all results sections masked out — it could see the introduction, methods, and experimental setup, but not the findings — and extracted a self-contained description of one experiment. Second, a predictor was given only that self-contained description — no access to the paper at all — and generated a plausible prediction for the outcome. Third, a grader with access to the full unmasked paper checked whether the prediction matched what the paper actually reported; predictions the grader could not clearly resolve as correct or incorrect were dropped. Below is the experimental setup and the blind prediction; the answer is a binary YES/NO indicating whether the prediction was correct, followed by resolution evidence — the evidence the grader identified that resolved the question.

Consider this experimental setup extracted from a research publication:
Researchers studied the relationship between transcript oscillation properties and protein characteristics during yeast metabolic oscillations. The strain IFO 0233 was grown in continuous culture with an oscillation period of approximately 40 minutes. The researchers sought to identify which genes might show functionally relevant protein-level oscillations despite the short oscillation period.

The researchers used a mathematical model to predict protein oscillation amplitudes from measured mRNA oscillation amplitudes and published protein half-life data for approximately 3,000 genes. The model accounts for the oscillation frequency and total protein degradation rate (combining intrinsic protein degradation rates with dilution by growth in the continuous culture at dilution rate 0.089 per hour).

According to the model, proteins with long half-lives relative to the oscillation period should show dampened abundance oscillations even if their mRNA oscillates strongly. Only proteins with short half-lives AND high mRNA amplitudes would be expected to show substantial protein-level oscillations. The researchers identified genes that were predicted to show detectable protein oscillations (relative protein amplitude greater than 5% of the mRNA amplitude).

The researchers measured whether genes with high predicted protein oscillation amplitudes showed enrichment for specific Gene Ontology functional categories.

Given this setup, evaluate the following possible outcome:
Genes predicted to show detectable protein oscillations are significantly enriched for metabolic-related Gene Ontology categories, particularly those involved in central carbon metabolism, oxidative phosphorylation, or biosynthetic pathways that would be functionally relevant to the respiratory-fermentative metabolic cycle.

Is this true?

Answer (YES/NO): NO